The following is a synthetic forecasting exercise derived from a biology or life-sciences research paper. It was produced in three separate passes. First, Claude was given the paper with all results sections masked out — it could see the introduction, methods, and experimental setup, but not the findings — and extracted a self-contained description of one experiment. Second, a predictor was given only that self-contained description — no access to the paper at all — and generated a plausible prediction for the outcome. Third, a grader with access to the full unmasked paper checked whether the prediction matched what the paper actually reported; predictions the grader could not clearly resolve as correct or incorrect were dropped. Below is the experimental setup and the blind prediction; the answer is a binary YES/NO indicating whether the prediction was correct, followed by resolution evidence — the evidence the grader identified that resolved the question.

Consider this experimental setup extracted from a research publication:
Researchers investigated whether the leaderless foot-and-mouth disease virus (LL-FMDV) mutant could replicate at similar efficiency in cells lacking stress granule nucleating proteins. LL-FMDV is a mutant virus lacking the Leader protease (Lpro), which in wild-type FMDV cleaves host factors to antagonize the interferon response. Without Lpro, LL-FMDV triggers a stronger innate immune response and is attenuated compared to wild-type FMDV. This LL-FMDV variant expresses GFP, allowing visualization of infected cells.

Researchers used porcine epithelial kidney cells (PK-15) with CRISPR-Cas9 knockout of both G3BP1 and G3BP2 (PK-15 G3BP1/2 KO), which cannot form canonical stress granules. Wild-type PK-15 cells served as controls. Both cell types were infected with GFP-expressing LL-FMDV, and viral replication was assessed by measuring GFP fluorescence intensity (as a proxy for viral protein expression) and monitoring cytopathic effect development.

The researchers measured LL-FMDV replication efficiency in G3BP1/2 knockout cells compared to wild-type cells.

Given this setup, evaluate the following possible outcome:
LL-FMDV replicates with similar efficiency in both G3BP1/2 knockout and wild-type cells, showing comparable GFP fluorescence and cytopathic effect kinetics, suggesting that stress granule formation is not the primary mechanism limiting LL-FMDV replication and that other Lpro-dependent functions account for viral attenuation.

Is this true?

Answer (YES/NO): NO